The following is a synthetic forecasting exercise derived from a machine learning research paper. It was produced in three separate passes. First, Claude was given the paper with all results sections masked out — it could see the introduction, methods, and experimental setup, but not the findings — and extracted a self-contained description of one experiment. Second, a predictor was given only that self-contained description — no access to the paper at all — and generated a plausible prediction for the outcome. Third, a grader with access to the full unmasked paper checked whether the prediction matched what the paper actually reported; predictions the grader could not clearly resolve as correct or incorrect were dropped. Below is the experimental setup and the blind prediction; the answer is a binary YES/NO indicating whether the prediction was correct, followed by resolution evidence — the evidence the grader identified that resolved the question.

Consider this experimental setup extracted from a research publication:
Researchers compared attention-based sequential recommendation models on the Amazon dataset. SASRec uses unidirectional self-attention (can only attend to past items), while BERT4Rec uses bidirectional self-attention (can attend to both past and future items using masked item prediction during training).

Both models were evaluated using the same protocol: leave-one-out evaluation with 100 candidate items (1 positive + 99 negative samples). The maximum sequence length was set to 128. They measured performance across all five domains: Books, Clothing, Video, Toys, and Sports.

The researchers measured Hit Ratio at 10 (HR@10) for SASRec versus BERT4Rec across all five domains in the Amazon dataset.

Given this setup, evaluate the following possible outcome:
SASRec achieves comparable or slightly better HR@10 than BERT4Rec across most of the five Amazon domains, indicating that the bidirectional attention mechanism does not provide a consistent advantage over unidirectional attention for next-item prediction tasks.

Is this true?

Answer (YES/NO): NO